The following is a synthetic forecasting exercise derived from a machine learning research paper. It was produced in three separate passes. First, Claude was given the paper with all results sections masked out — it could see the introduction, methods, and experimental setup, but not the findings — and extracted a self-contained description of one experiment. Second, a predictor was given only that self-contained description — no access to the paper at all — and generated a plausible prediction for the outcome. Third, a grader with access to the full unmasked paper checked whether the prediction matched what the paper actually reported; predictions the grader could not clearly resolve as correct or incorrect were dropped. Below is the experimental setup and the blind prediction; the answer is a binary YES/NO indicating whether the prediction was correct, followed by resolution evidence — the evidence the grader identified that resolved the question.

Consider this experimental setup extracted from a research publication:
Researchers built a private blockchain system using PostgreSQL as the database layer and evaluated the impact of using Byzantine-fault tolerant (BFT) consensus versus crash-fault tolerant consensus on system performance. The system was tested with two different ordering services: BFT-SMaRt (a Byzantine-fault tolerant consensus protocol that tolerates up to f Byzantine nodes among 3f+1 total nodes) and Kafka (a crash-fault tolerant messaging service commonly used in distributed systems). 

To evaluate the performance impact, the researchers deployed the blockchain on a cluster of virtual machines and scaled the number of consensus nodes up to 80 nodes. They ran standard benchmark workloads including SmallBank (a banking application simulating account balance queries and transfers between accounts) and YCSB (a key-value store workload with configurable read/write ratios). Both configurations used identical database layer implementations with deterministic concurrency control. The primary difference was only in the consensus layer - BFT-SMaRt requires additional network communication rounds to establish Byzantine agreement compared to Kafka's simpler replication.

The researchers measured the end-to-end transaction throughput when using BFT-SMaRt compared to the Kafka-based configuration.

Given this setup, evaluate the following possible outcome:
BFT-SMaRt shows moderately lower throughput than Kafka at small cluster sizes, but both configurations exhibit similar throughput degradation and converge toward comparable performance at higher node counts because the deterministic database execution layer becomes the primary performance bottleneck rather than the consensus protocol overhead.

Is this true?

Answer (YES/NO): NO